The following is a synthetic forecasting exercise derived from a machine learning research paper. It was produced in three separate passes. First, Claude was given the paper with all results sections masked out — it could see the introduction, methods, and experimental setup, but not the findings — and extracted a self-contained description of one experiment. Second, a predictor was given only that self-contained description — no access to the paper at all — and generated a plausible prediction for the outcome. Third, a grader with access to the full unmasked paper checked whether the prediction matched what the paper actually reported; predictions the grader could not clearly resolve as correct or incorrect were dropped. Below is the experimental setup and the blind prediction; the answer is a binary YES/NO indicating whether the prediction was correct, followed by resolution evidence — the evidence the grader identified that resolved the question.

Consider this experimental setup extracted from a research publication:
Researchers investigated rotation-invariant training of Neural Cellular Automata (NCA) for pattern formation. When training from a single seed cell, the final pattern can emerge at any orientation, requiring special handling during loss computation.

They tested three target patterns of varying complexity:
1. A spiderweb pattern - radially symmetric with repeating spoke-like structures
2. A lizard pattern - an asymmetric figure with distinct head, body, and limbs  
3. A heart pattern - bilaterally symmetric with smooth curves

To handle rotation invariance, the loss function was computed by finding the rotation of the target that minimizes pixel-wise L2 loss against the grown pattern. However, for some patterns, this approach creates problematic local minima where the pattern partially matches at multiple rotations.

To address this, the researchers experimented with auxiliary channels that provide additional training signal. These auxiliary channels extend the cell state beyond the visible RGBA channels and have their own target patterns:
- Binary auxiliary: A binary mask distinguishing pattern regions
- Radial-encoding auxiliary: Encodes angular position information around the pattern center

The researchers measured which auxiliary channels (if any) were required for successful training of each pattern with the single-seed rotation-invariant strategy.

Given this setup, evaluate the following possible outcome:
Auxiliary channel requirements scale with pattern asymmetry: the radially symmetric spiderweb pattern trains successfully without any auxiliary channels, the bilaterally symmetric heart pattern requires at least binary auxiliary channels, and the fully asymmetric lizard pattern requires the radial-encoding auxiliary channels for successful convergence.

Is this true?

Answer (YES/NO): NO